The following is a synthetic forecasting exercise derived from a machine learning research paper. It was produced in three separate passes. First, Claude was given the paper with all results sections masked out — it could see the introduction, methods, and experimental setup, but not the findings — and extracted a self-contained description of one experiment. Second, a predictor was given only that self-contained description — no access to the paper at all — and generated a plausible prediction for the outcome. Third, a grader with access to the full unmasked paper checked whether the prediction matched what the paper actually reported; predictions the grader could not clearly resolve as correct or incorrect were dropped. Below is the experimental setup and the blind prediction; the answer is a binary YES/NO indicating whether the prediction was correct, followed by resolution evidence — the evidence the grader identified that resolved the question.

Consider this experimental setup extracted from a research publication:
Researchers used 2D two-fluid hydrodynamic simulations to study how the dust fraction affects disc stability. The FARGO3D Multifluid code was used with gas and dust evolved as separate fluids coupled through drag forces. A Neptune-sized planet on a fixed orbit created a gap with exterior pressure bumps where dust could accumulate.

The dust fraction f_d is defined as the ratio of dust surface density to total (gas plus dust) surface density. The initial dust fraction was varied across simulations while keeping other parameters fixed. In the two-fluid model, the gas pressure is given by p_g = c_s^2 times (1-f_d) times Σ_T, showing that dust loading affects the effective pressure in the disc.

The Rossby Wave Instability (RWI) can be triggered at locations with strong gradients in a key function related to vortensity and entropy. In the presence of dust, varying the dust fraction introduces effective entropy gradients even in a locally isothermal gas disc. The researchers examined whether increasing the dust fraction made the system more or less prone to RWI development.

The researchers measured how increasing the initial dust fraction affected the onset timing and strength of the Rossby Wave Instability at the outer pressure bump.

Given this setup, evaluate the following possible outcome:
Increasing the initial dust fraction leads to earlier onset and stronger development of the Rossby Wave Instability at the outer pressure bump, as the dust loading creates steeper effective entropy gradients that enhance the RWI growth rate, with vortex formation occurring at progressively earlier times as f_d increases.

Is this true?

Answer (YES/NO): NO